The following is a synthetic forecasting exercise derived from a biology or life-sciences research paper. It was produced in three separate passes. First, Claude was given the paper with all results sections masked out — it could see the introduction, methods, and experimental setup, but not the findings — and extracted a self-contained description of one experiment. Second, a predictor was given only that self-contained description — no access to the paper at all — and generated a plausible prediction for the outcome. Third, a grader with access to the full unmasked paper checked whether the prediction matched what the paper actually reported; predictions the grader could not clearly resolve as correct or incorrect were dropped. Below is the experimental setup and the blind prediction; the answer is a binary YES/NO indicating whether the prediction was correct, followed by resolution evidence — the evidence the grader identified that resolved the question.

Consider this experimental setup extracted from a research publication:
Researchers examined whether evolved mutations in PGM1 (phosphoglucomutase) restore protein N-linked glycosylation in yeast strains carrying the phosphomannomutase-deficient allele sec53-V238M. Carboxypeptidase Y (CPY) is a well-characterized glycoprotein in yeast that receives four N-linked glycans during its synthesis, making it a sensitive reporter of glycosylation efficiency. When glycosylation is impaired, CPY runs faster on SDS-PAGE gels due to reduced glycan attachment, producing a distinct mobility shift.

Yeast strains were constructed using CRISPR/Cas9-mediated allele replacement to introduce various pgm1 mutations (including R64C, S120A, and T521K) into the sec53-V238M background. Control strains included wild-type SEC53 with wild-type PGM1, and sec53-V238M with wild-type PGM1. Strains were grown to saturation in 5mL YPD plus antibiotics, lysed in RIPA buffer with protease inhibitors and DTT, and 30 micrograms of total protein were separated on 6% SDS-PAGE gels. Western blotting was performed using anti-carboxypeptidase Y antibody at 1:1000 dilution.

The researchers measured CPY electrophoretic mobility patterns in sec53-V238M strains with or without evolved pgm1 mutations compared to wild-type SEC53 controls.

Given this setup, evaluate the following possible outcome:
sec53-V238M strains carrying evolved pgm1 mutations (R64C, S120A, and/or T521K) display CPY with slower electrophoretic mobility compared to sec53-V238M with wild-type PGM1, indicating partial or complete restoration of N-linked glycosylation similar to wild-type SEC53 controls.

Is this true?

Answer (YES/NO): YES